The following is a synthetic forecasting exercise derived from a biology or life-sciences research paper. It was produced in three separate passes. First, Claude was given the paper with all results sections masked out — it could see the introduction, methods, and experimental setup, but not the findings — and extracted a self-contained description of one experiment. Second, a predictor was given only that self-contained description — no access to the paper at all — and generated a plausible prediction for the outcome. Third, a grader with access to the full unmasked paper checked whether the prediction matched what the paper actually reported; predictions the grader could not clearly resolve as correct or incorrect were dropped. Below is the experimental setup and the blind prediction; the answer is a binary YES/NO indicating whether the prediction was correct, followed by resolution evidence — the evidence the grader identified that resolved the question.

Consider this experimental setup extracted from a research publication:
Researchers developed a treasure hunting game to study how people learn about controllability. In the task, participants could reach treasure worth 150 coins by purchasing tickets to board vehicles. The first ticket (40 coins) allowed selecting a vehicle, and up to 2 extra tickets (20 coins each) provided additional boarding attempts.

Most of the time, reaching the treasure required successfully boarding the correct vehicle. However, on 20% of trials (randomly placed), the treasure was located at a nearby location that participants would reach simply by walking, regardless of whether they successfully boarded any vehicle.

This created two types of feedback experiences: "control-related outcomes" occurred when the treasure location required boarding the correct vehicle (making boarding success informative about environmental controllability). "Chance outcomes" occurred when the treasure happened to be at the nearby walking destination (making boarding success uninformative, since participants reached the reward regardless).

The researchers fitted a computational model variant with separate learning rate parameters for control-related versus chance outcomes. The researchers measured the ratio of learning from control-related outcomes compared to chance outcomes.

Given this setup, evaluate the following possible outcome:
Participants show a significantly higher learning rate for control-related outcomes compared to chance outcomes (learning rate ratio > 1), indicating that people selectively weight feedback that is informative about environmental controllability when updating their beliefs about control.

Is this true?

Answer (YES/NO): YES